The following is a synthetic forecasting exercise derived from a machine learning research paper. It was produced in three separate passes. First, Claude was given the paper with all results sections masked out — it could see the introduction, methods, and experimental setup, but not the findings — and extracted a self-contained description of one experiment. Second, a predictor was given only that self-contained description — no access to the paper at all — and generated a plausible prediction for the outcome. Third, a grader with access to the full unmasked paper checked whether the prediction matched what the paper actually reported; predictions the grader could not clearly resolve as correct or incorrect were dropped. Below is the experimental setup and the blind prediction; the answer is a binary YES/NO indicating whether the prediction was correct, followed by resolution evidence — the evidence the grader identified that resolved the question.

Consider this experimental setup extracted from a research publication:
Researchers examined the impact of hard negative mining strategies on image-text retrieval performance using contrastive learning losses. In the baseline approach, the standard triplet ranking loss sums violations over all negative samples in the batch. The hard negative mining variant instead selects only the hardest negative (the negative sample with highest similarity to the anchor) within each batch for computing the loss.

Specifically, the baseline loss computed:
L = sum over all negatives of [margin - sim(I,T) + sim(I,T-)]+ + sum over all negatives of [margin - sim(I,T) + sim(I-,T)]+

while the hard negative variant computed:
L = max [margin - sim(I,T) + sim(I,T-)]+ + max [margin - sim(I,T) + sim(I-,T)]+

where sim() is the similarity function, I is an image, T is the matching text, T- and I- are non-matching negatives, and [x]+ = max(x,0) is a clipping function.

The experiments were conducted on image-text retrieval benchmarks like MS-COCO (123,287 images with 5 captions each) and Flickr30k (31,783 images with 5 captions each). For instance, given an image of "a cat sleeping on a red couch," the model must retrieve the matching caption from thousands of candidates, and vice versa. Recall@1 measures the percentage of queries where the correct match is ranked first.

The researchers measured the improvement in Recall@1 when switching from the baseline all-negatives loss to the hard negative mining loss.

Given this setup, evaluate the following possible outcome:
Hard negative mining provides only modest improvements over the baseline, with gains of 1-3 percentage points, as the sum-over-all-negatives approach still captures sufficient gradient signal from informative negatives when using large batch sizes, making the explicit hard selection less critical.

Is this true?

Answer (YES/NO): NO